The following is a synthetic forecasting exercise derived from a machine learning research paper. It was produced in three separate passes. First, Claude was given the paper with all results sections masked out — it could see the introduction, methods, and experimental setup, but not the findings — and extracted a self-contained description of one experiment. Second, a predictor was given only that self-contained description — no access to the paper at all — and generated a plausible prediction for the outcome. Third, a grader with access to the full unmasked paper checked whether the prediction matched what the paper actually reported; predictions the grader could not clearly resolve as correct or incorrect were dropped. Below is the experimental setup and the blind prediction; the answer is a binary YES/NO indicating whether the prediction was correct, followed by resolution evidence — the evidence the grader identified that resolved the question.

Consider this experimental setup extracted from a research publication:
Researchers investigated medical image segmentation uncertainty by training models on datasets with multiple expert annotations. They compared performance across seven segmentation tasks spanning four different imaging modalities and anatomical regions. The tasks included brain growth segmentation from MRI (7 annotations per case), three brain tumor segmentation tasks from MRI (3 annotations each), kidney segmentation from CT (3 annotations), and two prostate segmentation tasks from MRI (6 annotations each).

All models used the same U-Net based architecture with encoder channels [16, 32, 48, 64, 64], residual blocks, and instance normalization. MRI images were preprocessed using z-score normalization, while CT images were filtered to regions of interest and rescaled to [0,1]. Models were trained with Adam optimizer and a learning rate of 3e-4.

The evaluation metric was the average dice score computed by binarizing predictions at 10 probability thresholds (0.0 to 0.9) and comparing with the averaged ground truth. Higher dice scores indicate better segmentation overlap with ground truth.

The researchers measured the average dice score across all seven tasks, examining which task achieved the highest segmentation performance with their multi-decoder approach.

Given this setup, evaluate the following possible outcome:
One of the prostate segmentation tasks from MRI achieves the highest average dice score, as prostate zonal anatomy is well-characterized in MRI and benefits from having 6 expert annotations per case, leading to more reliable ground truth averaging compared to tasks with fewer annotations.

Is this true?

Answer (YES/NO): NO